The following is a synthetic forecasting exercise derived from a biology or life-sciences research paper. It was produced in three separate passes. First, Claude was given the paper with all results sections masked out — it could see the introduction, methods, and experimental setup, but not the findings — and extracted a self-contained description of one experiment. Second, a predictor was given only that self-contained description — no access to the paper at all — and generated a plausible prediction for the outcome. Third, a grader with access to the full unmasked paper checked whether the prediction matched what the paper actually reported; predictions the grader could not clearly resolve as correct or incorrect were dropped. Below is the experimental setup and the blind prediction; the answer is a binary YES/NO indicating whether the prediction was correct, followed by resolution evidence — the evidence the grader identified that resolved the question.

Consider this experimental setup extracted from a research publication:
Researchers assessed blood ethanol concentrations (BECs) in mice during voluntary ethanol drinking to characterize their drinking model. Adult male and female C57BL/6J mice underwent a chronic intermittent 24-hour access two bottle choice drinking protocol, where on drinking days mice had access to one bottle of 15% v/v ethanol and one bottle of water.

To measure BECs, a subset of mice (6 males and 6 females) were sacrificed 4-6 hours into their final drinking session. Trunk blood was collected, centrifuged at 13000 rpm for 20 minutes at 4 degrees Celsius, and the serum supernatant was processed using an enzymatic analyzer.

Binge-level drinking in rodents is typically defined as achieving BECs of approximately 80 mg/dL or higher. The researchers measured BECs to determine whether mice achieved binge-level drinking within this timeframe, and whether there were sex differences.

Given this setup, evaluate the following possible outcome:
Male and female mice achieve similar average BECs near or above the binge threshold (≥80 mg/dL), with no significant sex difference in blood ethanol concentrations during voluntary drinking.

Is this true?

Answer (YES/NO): NO